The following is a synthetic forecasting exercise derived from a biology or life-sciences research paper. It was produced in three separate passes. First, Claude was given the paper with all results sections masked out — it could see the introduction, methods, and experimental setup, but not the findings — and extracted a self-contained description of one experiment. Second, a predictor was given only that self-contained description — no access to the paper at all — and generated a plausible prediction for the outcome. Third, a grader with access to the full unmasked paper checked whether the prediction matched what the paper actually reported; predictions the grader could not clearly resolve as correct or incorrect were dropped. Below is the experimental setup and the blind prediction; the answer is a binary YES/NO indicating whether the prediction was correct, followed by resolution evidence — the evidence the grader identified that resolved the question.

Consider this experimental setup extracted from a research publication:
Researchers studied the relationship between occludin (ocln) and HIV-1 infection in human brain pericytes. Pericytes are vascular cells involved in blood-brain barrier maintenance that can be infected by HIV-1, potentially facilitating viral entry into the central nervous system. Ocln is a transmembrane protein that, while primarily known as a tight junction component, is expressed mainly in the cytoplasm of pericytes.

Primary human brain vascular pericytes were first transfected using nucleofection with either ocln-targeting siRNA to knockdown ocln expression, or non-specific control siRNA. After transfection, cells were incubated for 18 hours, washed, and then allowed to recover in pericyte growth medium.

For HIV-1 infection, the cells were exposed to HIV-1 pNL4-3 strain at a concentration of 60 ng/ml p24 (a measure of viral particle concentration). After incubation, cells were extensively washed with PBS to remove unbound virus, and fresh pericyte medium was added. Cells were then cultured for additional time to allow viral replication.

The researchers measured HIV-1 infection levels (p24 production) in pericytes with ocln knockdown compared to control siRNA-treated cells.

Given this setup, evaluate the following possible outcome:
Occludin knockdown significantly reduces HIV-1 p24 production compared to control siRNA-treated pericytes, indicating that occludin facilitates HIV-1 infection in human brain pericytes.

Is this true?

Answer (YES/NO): NO